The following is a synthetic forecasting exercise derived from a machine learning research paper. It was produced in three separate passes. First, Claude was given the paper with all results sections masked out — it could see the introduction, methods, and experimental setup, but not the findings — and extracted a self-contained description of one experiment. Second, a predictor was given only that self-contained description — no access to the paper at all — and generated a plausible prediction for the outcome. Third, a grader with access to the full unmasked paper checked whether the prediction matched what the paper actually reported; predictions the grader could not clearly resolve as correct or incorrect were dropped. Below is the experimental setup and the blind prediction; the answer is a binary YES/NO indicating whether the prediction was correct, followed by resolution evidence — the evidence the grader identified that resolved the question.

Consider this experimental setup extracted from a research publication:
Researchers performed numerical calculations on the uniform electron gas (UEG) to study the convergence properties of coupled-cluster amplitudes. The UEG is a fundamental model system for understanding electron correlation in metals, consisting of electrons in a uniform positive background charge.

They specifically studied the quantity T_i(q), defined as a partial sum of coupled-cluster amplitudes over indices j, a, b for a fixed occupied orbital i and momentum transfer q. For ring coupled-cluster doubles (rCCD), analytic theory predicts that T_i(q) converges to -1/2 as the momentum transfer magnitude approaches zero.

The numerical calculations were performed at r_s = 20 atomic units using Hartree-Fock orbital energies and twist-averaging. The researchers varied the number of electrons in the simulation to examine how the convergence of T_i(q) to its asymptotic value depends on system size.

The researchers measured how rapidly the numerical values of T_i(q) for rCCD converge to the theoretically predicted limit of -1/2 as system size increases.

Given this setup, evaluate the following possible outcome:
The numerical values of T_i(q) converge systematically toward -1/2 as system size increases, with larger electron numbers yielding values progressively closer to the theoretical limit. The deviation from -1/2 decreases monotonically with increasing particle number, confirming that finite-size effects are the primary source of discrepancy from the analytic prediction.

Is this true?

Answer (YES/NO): NO